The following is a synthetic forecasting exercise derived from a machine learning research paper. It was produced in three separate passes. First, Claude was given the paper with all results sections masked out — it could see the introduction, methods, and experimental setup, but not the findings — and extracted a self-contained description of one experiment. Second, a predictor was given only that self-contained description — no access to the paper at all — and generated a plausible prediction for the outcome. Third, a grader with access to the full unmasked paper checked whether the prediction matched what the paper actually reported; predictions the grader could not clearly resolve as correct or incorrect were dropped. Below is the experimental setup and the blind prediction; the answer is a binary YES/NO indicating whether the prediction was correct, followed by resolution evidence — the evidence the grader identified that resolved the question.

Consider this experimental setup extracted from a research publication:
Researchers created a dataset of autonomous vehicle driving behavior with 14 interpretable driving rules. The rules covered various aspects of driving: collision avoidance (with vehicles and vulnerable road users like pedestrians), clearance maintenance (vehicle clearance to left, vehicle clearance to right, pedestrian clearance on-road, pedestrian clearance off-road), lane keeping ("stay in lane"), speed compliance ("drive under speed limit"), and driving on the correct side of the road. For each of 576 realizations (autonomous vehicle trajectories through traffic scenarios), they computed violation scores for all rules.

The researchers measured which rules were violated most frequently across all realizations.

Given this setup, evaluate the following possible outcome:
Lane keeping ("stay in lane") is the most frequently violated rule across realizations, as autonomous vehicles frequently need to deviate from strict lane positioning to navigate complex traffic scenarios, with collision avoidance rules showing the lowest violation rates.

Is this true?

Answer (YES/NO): NO